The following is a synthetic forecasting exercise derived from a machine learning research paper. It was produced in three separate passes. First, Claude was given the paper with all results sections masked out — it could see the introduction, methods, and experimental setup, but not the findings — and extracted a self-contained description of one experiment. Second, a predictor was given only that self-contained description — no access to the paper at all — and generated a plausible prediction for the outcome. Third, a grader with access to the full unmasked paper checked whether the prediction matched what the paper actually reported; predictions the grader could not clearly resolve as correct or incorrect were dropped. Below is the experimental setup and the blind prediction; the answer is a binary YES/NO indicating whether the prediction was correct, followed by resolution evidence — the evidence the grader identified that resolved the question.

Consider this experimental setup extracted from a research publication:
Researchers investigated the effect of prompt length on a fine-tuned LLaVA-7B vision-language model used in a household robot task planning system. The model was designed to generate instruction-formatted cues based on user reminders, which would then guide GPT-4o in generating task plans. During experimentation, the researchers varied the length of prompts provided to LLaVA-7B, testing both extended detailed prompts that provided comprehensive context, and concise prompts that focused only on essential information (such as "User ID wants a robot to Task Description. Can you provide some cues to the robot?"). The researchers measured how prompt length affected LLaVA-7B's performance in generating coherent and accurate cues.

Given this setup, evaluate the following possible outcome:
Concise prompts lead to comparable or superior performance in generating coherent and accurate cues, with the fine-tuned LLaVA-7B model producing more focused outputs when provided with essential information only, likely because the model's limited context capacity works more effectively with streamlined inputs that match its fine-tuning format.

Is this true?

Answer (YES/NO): YES